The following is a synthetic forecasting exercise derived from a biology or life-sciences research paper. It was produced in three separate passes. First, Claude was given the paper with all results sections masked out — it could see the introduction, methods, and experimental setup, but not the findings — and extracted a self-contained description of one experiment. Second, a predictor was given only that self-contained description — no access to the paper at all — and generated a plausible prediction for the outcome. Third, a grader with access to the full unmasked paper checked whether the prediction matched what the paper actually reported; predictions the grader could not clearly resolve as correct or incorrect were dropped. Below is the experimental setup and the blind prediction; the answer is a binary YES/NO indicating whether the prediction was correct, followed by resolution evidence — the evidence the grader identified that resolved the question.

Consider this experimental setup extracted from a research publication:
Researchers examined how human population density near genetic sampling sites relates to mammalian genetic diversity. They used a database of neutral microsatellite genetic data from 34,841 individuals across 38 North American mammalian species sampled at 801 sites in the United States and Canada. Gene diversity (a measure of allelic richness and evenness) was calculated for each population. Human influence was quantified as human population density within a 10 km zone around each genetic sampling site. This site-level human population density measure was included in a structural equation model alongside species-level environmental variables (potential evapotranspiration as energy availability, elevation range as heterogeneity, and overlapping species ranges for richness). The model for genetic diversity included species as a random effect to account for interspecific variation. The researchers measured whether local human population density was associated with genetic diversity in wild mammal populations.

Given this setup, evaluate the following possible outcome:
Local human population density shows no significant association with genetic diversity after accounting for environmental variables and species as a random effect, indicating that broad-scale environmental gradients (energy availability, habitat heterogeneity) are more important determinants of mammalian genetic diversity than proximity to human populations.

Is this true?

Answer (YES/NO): NO